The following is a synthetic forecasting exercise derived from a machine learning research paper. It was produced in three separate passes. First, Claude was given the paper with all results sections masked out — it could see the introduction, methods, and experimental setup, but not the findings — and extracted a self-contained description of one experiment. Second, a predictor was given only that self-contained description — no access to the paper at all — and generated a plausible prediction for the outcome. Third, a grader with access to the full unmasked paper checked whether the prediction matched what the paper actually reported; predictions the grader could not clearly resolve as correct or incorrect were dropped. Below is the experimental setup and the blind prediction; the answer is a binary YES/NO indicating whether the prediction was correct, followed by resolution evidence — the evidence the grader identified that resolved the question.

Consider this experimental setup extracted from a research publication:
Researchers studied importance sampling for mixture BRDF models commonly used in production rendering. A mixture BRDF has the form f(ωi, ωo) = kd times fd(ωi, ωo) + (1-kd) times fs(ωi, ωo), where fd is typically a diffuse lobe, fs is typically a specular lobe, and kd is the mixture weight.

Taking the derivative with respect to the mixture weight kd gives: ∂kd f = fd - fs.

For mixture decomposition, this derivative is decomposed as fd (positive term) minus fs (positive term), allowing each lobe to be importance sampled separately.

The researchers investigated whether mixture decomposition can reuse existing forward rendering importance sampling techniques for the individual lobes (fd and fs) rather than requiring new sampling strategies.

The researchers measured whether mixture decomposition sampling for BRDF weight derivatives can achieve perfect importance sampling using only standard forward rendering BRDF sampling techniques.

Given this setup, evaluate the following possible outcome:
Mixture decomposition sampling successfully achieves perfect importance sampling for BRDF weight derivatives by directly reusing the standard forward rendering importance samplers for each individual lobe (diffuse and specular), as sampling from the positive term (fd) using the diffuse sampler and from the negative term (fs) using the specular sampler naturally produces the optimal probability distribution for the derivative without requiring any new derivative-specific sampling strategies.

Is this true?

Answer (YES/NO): YES